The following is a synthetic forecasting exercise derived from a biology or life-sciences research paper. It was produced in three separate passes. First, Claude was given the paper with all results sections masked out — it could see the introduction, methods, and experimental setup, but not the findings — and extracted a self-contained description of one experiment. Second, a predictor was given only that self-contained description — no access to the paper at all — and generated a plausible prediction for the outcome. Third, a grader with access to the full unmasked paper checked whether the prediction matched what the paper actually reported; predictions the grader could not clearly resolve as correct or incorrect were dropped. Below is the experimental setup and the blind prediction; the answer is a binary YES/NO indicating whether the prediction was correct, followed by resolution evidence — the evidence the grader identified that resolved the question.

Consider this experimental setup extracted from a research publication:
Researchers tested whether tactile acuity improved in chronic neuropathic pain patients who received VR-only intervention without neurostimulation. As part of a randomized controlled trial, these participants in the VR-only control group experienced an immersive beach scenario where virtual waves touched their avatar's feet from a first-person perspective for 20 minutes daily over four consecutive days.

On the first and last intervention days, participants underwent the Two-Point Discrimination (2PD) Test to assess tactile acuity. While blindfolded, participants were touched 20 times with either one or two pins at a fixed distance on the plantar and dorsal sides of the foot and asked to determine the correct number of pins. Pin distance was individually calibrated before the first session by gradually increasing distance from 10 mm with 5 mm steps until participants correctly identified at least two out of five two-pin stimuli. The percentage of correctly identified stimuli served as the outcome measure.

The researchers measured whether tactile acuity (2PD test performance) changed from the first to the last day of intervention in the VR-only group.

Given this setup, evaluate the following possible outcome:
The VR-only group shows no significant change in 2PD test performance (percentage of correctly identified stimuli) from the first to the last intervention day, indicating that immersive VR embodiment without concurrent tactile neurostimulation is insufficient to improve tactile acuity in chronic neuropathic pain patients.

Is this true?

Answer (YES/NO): YES